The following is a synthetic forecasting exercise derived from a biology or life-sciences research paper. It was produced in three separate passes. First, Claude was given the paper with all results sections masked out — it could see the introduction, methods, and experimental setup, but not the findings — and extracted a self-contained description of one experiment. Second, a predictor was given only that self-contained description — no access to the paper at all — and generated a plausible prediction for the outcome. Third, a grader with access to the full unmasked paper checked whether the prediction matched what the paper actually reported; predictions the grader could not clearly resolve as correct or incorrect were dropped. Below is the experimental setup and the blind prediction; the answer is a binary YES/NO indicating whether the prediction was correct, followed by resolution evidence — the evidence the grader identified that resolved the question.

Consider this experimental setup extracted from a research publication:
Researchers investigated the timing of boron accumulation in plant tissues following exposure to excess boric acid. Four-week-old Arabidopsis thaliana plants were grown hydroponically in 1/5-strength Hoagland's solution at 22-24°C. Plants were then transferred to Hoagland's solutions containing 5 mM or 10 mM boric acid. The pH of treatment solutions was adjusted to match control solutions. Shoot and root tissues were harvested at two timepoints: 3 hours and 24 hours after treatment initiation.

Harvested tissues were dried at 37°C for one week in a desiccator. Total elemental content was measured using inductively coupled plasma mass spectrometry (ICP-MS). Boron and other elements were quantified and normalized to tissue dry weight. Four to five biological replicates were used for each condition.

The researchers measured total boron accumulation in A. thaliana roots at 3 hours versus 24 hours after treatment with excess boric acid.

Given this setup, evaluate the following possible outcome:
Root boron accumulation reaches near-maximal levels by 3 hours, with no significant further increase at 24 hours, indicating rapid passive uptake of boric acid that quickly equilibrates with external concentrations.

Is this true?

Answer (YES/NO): NO